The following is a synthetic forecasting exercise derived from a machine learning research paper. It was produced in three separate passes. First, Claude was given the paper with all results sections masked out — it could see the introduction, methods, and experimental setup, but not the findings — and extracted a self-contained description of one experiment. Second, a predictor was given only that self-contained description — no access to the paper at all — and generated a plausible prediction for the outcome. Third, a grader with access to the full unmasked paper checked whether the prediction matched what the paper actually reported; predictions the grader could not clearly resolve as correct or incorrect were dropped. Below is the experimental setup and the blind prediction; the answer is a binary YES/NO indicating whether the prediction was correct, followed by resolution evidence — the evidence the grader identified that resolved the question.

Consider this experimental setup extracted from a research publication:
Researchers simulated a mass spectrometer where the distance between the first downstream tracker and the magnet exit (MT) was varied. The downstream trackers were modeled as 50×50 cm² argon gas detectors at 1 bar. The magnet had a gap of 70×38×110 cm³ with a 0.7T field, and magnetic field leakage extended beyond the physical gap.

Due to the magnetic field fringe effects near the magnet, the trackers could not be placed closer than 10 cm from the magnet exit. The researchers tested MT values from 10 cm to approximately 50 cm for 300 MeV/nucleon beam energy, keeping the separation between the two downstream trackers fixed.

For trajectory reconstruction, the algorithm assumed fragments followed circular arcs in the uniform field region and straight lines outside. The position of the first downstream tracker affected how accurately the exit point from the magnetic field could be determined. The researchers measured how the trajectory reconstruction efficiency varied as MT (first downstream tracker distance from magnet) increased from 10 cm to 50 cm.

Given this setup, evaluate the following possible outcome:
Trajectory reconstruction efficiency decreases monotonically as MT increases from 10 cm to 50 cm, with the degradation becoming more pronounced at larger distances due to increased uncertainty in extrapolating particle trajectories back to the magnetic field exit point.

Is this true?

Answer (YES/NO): NO